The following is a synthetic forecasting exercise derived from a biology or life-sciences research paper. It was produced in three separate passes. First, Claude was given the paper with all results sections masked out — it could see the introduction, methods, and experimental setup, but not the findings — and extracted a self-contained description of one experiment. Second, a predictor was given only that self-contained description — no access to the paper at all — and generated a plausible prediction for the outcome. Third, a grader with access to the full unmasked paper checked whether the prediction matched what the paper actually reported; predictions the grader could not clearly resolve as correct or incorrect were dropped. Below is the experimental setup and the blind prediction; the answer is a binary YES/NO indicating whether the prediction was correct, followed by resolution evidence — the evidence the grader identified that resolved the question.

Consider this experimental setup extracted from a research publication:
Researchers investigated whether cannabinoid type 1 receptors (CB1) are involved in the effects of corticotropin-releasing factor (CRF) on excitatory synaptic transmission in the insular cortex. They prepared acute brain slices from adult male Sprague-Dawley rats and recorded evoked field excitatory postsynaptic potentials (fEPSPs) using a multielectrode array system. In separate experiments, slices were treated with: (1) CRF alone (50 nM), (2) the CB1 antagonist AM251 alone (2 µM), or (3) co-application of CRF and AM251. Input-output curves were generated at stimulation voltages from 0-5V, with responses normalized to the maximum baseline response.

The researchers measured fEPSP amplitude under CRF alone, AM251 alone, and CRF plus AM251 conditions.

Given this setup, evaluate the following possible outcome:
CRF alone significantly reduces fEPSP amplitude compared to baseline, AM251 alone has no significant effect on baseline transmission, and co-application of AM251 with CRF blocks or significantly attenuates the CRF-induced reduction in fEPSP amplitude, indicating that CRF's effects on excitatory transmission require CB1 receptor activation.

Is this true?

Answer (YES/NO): NO